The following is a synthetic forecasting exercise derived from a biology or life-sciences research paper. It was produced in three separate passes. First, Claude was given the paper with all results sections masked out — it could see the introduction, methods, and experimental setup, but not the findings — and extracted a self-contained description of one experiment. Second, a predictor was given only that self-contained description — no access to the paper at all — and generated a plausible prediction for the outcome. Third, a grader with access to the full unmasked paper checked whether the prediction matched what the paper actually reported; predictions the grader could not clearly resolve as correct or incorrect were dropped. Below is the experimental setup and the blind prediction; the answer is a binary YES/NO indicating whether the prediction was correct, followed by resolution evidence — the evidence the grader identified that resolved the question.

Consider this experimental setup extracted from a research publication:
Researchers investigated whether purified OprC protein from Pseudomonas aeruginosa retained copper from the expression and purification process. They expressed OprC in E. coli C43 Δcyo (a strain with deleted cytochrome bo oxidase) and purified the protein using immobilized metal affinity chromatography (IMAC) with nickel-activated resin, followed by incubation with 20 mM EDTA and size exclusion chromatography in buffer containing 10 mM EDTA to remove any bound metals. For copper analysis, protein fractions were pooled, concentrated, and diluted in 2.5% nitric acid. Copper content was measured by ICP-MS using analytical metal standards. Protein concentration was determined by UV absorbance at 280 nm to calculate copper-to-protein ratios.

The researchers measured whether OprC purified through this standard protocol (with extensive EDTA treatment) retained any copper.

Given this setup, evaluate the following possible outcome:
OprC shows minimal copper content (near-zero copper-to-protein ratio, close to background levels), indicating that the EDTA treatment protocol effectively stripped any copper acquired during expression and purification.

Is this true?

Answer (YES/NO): NO